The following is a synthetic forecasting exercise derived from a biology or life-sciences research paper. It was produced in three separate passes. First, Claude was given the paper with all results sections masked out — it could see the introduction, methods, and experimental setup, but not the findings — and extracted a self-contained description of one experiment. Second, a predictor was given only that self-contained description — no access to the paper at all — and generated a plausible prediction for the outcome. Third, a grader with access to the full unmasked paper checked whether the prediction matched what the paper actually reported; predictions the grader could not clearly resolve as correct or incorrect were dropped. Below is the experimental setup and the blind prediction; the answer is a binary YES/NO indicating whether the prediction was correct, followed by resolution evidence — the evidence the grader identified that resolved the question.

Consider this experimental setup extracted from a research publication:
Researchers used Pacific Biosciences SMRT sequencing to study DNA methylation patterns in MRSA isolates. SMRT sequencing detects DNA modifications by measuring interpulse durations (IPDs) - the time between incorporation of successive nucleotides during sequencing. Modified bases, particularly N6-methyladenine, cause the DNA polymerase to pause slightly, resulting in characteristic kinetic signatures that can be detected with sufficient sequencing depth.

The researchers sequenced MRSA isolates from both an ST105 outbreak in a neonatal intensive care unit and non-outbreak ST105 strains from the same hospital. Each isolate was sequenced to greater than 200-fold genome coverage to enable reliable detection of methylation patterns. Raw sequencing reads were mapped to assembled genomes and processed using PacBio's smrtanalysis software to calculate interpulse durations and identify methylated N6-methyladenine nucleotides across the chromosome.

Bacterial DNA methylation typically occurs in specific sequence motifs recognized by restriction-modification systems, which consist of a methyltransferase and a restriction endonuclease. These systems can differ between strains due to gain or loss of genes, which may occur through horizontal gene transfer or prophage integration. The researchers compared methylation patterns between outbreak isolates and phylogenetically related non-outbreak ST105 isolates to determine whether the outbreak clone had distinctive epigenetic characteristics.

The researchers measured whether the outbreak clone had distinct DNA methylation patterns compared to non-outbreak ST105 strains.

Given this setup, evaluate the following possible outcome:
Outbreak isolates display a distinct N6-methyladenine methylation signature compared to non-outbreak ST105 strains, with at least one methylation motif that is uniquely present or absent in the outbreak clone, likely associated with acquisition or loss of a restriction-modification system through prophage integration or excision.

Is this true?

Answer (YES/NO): NO